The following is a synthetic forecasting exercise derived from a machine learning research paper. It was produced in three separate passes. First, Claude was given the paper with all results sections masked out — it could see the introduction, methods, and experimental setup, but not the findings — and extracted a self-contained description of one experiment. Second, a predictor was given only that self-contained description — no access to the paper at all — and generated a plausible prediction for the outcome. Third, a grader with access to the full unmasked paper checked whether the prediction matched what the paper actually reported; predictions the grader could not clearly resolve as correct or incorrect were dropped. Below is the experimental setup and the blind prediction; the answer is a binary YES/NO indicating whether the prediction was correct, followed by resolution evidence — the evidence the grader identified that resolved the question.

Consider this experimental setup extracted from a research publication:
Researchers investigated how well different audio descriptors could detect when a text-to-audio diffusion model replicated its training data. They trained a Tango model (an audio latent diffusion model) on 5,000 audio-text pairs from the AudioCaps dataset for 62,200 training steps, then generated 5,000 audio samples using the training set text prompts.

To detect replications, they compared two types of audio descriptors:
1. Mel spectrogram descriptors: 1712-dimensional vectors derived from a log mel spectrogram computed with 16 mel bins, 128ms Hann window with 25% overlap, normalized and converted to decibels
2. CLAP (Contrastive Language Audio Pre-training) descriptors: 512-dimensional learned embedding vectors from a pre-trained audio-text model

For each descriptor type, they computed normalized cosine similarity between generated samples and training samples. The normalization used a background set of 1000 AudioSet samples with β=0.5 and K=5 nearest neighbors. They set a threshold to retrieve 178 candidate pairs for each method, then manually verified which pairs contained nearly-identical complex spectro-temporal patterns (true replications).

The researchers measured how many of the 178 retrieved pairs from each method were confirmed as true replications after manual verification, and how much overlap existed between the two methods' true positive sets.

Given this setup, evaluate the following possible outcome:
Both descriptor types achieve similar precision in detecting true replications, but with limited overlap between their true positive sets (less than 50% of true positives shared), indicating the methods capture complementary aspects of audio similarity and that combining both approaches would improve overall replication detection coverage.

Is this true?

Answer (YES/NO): YES